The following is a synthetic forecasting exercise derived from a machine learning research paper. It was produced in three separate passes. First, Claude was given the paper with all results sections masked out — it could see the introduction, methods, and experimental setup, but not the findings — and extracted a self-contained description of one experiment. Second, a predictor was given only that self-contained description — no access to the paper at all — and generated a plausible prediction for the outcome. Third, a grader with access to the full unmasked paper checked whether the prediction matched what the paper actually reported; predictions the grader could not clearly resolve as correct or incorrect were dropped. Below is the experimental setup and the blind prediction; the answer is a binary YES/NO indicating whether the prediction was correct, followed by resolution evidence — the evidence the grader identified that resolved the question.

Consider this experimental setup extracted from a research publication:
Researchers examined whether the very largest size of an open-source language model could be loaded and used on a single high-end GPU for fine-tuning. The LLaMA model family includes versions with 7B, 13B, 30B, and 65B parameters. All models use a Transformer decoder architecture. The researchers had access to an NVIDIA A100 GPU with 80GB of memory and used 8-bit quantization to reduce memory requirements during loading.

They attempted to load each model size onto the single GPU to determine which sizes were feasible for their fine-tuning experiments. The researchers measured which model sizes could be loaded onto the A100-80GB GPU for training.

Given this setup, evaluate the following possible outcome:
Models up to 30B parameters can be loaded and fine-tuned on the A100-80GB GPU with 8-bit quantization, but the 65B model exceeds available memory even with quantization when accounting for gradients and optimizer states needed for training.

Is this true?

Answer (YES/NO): YES